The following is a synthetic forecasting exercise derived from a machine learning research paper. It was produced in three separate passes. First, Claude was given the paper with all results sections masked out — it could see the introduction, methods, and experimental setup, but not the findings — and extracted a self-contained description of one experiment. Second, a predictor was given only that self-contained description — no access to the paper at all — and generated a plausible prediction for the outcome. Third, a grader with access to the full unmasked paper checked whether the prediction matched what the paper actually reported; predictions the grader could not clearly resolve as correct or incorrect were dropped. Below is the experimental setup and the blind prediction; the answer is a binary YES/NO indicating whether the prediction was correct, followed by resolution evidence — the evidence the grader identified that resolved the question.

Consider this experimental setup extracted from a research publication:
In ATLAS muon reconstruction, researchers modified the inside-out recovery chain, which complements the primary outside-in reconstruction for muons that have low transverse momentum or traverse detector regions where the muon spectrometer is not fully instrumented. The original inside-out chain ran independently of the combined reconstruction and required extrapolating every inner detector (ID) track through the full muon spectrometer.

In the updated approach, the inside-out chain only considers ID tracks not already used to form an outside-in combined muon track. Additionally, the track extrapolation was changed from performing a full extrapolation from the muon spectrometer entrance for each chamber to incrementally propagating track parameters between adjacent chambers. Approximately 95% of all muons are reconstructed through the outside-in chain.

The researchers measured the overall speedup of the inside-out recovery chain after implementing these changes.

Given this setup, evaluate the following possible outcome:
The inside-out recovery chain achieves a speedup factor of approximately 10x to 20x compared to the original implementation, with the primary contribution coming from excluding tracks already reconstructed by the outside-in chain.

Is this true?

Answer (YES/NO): NO